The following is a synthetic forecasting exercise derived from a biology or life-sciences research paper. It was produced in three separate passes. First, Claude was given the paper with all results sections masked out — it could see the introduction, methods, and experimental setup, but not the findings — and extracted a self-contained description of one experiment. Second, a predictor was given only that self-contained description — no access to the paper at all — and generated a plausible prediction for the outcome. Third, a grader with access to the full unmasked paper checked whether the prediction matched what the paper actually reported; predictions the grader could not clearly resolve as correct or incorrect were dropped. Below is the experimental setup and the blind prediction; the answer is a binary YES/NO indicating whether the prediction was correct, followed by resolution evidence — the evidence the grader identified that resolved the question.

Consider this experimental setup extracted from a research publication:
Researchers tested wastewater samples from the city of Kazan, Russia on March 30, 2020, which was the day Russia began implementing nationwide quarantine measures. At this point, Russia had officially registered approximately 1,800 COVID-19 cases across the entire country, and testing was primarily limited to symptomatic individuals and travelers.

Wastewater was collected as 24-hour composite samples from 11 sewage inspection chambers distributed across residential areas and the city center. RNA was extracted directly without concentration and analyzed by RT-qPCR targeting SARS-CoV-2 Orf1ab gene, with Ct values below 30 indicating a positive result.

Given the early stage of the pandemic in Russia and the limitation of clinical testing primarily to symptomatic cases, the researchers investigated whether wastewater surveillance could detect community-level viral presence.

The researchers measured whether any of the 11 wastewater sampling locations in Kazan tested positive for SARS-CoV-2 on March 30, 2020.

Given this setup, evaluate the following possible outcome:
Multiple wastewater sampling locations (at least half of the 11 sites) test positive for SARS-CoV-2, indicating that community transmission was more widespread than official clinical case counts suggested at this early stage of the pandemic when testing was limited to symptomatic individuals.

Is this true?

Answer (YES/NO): NO